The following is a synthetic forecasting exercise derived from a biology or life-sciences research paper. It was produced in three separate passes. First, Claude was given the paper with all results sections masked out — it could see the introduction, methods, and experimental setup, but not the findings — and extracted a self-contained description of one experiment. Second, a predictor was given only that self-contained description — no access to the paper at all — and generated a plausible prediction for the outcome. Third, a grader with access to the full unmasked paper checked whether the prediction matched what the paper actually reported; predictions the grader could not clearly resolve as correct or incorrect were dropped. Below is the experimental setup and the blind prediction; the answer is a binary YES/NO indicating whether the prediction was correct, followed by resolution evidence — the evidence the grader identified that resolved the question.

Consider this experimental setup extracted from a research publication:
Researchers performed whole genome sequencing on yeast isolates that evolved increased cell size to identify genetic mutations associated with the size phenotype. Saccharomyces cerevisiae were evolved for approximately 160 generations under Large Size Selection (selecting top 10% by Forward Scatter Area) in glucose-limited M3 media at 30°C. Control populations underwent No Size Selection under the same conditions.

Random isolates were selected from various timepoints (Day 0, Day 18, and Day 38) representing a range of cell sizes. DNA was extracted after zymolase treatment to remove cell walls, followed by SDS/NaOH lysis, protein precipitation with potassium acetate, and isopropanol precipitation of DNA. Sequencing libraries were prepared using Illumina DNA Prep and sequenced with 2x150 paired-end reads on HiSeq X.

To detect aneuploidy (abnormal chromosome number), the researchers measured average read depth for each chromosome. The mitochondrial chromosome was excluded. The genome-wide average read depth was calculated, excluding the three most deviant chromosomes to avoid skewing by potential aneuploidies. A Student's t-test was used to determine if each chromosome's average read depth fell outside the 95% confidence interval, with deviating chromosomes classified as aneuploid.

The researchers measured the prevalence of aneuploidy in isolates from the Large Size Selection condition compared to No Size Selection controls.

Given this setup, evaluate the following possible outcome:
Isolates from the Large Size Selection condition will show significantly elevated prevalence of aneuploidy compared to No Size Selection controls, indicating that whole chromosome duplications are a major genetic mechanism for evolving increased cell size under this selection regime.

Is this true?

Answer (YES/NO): YES